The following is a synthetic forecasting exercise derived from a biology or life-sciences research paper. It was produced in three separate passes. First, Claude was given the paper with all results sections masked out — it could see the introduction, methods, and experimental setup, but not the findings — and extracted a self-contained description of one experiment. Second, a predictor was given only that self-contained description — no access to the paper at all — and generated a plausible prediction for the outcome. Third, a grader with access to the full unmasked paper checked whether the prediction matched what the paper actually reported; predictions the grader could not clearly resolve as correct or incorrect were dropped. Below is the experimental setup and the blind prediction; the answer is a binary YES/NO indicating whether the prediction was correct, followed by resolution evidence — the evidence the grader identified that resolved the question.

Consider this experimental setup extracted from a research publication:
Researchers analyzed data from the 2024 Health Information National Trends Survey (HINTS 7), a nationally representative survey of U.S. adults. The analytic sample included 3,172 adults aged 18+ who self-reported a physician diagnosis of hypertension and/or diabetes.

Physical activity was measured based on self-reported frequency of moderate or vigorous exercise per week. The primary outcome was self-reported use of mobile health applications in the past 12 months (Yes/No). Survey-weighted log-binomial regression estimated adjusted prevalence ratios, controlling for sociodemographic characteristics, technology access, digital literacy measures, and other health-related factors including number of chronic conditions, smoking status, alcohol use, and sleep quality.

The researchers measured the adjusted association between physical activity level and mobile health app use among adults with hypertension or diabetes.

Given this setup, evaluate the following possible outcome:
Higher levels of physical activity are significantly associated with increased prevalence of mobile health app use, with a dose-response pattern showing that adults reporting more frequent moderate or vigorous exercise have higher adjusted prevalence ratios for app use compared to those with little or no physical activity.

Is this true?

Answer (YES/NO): NO